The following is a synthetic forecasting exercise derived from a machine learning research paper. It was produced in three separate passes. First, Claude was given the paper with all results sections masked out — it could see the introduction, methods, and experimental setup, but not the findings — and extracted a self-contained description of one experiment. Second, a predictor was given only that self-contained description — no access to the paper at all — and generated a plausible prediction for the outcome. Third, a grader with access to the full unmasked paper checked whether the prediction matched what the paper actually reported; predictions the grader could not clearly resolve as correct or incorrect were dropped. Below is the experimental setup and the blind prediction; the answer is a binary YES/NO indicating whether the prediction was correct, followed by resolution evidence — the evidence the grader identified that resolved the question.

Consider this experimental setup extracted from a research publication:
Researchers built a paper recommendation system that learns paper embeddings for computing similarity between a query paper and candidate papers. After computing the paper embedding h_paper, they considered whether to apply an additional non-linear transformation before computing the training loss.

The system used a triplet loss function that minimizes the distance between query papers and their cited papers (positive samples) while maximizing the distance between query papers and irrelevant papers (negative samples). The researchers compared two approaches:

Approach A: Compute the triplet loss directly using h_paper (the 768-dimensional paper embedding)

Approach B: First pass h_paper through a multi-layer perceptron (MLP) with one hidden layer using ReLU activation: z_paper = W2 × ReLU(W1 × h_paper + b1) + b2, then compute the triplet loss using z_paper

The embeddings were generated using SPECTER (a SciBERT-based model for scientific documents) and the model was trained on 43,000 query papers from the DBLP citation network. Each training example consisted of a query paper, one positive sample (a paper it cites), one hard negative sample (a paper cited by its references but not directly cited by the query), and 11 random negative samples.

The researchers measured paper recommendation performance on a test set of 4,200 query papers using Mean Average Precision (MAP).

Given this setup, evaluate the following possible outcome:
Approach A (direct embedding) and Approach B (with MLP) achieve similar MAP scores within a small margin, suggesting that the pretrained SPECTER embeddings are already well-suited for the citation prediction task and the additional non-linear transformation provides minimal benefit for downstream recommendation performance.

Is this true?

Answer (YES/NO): NO